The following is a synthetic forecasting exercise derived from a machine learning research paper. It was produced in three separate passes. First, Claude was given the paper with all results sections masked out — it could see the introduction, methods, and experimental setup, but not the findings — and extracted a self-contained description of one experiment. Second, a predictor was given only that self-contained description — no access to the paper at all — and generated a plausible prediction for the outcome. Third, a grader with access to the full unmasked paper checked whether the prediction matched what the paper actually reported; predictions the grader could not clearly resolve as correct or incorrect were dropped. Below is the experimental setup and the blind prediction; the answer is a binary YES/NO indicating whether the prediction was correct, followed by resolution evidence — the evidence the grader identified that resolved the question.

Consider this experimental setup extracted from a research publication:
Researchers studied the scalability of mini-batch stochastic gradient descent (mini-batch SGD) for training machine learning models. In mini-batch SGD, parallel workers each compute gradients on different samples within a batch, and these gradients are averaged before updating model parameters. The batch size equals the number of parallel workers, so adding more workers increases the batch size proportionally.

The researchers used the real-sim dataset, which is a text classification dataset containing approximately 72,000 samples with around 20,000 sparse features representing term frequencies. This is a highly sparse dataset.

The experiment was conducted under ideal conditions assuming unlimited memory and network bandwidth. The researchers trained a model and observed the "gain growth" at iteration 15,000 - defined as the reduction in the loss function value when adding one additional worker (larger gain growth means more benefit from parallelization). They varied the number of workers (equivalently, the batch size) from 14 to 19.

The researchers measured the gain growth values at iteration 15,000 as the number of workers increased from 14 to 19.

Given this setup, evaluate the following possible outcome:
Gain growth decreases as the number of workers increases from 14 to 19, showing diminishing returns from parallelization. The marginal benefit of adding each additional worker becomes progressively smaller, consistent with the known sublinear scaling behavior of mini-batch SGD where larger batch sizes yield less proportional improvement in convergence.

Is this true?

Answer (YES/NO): YES